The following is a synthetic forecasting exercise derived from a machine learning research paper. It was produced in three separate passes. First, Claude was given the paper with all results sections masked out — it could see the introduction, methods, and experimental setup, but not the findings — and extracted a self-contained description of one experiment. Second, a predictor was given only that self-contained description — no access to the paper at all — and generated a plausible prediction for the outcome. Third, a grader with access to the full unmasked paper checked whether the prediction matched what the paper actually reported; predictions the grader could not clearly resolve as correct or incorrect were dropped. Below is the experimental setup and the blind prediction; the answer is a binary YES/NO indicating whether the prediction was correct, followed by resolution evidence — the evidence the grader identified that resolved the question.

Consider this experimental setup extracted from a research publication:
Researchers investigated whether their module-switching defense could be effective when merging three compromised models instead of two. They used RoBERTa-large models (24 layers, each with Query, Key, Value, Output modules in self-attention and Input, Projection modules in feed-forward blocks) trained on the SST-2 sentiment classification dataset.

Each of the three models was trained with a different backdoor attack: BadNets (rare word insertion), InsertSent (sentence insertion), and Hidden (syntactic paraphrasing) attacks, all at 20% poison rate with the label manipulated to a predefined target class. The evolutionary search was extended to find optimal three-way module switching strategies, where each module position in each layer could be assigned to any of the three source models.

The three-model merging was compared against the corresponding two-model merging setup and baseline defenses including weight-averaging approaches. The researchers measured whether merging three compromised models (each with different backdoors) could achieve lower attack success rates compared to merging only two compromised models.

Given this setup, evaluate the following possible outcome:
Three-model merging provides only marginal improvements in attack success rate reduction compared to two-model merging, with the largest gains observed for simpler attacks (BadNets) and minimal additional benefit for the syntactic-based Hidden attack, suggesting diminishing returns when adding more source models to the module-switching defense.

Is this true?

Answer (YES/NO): NO